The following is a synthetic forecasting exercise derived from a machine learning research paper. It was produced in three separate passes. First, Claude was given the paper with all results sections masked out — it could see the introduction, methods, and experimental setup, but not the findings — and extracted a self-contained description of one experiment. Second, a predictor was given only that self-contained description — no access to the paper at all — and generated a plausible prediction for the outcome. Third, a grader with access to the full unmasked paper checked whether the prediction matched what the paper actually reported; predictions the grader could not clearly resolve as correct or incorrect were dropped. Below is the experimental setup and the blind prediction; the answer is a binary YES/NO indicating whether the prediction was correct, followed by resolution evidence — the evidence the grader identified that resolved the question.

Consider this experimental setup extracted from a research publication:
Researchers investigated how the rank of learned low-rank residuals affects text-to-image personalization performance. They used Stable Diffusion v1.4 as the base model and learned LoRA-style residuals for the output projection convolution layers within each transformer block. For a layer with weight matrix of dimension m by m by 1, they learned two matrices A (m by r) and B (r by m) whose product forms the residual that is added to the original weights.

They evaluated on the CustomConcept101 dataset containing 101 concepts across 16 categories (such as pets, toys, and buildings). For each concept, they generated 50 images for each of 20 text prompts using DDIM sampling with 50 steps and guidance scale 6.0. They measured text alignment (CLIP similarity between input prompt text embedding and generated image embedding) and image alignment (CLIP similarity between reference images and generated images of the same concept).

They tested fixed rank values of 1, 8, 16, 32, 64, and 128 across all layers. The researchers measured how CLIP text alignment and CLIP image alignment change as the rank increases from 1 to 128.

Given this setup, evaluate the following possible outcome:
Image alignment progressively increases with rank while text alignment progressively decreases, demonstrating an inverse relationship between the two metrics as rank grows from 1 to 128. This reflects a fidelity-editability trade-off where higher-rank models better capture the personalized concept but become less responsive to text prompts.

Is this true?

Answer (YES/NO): YES